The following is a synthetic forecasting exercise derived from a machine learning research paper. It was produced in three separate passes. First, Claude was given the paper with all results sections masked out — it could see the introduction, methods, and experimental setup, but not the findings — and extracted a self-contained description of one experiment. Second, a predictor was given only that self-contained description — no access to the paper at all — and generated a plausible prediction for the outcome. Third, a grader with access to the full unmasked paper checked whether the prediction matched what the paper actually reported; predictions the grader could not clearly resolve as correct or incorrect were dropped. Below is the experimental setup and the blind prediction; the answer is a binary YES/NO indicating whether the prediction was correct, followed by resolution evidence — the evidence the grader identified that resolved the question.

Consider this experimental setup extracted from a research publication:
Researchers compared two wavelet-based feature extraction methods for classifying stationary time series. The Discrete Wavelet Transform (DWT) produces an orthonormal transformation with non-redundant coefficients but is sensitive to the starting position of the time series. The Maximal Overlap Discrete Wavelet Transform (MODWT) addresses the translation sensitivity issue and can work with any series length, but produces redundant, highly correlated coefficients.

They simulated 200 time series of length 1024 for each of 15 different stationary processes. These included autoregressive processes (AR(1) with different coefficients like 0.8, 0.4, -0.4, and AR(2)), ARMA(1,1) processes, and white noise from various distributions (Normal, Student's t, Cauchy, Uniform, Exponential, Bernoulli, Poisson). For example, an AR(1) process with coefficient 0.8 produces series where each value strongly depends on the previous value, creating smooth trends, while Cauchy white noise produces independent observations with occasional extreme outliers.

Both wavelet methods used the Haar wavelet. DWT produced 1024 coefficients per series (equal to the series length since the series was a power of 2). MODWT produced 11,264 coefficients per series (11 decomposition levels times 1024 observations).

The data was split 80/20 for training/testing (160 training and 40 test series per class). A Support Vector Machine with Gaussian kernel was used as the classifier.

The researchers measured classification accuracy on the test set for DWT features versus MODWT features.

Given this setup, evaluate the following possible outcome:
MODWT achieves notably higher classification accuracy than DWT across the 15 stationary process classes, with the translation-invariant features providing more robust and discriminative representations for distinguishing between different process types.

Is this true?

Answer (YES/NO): NO